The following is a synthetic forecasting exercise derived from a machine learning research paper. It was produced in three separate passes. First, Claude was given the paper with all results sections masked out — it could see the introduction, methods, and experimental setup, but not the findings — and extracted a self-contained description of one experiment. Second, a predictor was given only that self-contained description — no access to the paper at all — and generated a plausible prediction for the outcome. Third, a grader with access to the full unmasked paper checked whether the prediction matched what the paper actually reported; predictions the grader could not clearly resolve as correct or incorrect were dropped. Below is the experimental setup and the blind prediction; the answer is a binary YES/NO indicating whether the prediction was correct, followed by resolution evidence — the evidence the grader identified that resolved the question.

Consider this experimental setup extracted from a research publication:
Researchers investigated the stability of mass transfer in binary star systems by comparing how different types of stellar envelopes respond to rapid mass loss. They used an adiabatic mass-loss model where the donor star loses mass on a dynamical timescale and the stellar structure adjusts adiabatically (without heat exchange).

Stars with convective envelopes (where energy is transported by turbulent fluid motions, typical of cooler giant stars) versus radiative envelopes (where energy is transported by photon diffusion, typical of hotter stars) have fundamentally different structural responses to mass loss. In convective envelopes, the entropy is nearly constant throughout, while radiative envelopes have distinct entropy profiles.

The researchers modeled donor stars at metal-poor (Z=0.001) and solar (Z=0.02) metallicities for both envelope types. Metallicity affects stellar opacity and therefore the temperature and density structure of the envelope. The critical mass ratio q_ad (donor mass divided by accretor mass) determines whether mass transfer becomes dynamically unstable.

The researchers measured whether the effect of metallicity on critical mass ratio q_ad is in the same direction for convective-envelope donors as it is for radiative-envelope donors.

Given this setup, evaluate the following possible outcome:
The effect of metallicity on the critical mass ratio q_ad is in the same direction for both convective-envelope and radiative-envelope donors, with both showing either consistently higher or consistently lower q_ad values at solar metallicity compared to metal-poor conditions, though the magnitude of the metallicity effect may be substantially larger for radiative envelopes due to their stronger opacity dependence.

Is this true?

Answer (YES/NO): NO